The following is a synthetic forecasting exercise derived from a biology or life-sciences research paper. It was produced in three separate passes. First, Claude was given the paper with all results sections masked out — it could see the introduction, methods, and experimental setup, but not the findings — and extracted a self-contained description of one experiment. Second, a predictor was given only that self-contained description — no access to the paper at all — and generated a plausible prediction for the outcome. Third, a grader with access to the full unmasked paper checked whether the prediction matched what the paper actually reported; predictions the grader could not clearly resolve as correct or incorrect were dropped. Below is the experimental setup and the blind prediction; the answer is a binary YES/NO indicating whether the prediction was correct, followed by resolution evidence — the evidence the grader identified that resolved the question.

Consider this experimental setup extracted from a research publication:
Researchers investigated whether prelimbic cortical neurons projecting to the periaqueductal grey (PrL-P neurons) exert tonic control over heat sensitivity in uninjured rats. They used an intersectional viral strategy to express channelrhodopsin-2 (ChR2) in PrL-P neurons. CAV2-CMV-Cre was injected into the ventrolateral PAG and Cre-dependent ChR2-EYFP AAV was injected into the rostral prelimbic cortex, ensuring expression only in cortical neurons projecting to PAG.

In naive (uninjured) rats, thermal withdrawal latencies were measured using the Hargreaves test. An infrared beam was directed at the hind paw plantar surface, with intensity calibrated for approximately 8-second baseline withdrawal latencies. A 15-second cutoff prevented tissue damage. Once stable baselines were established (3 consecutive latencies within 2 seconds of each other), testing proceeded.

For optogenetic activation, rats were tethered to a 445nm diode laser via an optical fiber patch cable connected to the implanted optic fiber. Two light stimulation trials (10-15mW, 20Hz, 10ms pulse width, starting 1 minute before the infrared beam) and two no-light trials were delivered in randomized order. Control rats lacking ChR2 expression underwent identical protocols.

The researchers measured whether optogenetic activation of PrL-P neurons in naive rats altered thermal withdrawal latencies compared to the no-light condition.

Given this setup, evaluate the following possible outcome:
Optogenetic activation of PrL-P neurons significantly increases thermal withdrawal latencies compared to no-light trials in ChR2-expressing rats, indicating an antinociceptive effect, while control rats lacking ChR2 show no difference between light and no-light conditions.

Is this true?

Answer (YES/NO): YES